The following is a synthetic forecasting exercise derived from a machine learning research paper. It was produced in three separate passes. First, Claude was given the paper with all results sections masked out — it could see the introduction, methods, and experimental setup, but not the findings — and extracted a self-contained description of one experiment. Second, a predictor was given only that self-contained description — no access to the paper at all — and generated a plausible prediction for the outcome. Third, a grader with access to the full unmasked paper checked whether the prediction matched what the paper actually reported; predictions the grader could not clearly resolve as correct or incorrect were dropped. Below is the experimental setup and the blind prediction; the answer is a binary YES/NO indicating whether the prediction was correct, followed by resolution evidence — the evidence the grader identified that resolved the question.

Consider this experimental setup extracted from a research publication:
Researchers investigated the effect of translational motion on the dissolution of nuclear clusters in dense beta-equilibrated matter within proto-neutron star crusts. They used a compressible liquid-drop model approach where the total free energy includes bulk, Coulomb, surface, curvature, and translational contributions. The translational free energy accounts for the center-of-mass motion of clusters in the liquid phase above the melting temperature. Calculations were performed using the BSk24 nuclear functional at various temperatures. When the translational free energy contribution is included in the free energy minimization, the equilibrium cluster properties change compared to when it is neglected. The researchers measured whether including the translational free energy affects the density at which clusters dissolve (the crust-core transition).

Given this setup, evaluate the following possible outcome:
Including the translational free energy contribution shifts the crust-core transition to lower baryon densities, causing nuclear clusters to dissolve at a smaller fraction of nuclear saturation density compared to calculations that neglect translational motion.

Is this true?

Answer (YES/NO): YES